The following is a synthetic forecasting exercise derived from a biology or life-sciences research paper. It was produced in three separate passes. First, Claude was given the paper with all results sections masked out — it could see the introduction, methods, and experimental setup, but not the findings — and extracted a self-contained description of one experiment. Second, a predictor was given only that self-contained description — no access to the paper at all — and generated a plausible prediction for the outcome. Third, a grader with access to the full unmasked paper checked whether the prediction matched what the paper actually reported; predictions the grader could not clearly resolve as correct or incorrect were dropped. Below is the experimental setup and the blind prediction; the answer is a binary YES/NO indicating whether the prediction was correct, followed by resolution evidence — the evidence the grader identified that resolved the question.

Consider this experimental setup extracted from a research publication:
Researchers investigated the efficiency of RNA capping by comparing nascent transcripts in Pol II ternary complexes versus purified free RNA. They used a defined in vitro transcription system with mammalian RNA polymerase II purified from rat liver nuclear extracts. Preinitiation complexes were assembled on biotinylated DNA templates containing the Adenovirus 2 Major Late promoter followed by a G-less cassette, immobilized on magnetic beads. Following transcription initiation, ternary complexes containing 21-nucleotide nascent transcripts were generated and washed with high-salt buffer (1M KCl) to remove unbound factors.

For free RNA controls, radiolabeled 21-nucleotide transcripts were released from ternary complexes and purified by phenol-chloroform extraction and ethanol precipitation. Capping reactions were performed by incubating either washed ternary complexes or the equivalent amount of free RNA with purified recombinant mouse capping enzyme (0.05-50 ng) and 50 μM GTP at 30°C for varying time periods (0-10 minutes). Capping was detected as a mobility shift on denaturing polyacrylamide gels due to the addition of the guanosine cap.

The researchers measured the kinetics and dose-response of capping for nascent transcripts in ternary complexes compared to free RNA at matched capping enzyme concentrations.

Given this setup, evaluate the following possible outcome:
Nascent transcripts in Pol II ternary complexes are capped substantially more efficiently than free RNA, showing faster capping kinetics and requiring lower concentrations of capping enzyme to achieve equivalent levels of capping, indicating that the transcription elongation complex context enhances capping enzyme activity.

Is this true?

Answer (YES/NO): YES